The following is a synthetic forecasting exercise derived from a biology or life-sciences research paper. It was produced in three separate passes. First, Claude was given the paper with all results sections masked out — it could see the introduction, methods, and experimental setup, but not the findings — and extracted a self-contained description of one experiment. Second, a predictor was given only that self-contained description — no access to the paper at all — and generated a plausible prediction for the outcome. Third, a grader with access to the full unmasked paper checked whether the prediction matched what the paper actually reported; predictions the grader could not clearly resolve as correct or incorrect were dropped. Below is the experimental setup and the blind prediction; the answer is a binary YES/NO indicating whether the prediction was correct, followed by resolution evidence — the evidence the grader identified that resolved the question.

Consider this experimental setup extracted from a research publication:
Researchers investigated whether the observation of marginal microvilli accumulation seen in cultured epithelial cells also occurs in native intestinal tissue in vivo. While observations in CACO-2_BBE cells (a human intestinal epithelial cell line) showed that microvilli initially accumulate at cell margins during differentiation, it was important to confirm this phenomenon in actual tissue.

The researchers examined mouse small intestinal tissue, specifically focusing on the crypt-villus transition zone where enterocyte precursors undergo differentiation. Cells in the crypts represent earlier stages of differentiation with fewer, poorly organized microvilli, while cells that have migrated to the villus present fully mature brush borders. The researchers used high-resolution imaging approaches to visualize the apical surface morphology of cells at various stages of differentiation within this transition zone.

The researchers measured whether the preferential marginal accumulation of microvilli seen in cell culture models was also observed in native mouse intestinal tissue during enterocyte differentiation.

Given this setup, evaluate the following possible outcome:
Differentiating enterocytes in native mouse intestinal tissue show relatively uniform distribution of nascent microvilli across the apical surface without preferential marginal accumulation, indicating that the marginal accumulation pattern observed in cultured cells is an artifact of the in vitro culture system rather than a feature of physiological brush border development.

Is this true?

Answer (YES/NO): NO